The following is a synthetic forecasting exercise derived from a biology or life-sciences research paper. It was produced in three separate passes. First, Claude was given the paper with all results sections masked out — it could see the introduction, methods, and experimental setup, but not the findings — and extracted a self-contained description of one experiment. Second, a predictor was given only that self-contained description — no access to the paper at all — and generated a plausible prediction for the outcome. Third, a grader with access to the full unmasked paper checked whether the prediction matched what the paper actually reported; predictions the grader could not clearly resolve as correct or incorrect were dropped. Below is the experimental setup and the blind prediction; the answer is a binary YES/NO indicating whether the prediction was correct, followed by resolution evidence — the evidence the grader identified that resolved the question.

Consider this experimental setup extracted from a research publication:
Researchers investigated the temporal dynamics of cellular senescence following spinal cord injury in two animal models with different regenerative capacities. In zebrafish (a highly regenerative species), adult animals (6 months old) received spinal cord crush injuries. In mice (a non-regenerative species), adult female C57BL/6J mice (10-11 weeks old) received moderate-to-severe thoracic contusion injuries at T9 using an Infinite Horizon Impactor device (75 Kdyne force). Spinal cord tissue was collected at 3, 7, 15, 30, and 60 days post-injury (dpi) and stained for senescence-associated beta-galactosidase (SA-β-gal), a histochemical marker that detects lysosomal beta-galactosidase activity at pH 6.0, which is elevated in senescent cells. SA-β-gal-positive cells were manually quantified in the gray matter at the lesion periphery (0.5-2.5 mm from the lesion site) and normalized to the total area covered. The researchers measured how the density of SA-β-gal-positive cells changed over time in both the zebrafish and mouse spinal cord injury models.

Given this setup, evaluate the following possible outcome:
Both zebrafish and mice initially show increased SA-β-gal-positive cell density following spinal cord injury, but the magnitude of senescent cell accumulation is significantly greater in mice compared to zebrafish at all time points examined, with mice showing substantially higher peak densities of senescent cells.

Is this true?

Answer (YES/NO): NO